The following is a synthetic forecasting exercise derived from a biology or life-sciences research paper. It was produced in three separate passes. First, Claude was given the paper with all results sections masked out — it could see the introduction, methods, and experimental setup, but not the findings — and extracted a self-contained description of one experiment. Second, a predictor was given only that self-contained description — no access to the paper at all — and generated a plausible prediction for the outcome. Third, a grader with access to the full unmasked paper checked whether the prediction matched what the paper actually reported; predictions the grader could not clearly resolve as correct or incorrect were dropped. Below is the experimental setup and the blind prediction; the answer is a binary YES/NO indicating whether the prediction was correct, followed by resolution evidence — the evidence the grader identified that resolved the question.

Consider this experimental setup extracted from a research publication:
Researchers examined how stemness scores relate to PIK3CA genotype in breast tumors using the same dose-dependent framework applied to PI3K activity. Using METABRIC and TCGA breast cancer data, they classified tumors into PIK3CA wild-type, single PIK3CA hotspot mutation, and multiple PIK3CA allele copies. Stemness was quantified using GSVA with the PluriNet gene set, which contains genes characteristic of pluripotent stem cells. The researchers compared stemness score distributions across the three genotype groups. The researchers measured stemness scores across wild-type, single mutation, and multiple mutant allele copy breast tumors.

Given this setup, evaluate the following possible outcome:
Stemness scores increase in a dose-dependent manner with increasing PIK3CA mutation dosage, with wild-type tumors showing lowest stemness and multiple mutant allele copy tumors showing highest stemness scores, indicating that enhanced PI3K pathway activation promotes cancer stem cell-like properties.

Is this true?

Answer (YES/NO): NO